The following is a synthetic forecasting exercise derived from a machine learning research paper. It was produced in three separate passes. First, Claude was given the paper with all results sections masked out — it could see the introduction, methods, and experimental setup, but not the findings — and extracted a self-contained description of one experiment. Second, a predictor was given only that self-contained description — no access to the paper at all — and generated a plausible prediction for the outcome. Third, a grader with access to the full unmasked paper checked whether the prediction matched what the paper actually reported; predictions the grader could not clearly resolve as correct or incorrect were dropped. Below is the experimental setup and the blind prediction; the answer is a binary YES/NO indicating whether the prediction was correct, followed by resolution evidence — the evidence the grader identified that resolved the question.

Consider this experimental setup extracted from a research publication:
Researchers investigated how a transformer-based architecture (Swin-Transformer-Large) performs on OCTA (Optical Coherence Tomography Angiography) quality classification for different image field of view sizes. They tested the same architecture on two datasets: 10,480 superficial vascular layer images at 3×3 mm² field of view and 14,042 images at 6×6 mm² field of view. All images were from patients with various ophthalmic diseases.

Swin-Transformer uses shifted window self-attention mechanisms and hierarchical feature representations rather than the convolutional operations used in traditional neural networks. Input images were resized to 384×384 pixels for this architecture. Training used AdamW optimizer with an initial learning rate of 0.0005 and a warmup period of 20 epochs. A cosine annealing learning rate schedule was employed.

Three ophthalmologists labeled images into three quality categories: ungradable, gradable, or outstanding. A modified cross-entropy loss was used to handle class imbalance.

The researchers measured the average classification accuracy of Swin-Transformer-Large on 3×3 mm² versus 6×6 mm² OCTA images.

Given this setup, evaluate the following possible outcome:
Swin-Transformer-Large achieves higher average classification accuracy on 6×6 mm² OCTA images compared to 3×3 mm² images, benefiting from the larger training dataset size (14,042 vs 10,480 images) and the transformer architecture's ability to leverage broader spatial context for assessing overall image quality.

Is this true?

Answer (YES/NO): NO